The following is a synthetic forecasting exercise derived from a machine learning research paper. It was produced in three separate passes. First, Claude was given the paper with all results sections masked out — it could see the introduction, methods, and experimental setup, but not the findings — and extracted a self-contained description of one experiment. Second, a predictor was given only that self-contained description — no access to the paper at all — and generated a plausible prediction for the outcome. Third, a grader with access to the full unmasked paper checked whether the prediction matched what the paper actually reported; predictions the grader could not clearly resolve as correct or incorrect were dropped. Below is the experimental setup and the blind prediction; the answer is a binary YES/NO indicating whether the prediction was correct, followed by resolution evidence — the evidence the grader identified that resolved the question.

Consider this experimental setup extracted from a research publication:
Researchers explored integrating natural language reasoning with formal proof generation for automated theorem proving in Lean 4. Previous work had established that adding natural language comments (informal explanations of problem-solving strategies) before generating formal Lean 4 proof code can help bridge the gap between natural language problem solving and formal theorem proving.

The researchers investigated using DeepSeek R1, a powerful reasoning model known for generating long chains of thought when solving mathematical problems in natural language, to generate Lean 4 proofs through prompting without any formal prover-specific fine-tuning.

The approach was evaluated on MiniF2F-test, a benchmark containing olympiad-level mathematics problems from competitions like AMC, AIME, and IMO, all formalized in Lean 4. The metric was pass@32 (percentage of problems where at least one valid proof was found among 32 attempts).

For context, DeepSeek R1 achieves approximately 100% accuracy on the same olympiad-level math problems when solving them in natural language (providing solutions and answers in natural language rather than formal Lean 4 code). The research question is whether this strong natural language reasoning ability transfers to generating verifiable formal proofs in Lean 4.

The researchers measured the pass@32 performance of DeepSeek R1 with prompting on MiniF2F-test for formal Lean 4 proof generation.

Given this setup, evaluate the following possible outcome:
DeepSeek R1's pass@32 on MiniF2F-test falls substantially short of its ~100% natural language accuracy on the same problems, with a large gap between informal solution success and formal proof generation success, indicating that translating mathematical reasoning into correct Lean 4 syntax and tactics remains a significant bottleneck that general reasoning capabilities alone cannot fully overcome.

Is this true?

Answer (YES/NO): YES